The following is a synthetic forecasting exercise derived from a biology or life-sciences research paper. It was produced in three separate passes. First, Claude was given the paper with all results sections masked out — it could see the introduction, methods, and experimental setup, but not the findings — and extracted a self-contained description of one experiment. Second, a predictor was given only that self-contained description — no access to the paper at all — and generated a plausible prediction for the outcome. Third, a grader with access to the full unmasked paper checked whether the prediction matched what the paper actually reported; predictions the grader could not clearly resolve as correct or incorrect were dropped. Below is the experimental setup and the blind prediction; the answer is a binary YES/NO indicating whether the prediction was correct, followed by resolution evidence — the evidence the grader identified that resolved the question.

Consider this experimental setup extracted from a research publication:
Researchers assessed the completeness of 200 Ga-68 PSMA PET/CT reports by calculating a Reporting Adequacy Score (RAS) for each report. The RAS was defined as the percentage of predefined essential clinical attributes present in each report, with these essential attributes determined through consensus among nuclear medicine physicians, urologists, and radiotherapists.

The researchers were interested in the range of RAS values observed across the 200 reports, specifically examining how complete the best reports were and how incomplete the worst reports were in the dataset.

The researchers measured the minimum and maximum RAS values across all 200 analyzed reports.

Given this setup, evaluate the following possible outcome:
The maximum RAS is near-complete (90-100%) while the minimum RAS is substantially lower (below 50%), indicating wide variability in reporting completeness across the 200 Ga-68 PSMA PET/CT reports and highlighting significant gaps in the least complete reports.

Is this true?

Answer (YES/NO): NO